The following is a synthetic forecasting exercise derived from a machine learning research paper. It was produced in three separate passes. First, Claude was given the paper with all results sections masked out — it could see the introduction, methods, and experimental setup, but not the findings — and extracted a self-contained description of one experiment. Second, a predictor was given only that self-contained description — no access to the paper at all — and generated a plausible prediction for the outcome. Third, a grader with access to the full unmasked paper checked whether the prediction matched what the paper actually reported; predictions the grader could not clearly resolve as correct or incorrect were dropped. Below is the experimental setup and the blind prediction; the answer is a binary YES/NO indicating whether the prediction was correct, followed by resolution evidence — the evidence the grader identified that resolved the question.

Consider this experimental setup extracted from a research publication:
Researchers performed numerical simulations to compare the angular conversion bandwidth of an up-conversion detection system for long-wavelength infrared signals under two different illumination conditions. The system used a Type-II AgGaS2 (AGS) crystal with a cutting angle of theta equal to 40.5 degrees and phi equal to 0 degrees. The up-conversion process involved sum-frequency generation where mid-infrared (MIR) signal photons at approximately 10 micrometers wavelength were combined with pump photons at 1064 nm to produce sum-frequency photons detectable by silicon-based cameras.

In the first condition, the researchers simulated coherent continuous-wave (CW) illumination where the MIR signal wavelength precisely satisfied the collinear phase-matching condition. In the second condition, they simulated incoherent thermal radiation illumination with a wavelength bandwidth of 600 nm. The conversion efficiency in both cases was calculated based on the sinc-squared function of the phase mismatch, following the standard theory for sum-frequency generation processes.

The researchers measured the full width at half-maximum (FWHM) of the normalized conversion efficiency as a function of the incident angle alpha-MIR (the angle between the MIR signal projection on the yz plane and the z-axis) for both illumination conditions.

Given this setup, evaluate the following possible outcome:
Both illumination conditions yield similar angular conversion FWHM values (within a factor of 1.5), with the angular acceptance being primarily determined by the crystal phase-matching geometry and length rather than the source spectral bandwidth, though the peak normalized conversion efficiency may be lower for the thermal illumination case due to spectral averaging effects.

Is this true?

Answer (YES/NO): NO